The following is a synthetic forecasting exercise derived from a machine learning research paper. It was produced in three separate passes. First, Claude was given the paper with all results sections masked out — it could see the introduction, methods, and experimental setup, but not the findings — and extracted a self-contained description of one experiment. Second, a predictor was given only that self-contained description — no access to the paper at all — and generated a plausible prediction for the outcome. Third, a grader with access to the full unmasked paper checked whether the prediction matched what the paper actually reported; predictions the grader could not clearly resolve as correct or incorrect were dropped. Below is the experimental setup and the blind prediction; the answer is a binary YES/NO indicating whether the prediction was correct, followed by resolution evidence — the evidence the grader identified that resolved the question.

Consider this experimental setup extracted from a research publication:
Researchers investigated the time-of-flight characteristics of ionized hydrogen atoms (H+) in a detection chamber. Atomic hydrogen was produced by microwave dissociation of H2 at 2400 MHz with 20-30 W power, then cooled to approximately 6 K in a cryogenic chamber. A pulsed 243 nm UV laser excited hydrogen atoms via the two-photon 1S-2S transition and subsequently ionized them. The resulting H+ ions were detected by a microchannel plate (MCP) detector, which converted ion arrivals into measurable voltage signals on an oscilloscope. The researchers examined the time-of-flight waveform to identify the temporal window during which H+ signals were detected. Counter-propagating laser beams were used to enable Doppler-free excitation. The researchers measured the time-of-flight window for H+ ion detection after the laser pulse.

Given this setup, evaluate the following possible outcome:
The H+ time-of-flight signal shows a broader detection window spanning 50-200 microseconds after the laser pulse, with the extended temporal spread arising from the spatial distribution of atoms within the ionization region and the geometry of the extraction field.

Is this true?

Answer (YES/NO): NO